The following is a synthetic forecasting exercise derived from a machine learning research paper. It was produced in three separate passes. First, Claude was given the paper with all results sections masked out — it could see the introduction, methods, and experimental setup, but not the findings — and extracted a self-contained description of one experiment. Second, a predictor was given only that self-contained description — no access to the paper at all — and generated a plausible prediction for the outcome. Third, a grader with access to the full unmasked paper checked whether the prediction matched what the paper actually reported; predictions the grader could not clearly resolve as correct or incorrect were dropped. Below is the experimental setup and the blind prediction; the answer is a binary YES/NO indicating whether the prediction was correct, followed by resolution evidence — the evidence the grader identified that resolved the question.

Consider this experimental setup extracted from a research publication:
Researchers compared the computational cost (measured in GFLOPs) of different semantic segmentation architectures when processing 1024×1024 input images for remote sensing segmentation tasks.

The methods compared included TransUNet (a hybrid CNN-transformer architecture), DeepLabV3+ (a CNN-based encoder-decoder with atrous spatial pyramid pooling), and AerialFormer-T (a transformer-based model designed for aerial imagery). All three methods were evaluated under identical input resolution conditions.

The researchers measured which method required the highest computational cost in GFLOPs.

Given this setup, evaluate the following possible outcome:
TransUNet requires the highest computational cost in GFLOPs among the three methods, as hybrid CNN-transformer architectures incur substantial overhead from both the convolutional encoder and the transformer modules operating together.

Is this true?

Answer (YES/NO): YES